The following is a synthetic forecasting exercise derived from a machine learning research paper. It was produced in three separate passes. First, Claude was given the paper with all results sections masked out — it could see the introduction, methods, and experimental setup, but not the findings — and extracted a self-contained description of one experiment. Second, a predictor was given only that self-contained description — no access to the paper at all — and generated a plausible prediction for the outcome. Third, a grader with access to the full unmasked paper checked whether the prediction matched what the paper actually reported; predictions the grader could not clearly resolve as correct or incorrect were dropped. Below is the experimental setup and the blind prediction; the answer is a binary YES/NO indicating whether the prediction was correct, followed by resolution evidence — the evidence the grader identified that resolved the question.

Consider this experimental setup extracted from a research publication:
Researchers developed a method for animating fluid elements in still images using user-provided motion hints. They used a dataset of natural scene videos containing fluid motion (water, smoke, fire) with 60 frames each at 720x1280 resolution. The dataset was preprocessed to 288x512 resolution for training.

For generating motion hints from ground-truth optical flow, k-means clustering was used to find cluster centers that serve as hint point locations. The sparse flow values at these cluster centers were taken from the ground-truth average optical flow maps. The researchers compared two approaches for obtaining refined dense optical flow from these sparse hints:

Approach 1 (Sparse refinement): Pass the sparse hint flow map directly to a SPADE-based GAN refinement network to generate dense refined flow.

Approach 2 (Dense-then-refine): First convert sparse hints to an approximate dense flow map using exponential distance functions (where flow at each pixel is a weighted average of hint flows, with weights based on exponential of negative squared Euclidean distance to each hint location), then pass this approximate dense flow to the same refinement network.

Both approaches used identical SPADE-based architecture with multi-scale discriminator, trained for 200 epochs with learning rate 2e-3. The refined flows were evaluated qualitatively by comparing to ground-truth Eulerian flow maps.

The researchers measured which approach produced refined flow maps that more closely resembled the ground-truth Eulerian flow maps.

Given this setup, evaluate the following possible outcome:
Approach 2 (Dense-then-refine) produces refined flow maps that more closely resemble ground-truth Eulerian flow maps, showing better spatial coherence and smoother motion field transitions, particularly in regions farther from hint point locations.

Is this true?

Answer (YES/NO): NO